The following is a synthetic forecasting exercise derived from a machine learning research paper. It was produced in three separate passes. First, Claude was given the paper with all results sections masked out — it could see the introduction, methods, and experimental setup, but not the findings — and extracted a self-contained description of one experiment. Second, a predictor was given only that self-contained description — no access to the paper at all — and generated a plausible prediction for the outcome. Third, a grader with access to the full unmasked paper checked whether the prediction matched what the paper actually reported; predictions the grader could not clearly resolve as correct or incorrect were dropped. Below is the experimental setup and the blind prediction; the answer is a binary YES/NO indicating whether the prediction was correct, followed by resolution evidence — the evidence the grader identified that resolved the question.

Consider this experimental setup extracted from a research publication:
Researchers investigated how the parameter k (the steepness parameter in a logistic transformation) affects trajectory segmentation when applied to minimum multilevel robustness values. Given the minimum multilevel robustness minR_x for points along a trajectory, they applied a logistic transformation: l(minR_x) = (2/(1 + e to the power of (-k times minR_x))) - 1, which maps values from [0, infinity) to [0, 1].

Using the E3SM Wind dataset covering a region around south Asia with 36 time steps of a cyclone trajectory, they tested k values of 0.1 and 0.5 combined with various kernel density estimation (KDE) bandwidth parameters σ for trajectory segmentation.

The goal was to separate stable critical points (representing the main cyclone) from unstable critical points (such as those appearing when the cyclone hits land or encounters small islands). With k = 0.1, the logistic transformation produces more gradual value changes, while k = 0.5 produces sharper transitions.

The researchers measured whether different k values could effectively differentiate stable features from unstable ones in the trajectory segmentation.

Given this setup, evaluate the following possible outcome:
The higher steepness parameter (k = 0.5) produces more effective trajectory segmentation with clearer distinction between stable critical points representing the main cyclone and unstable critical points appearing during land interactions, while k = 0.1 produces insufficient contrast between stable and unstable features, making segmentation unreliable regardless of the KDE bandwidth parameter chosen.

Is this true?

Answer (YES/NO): YES